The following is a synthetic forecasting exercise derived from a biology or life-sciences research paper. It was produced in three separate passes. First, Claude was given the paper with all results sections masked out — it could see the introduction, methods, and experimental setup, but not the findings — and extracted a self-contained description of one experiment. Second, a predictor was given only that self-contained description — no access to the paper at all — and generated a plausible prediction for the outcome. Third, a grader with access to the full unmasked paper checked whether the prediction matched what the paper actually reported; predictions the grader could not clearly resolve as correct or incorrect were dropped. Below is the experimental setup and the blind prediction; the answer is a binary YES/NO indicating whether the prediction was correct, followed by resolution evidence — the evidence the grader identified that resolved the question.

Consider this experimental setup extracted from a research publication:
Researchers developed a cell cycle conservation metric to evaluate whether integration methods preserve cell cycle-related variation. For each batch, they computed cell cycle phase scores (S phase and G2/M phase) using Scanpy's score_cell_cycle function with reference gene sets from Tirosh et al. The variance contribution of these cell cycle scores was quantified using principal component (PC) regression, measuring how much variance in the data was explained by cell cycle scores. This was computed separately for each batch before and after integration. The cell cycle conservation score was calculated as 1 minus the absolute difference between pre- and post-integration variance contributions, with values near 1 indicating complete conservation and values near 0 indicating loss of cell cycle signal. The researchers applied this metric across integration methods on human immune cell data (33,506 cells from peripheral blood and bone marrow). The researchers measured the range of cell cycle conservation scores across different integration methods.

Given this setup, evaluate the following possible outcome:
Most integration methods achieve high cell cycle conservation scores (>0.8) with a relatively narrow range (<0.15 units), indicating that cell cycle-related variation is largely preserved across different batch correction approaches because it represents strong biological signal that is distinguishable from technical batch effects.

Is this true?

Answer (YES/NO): NO